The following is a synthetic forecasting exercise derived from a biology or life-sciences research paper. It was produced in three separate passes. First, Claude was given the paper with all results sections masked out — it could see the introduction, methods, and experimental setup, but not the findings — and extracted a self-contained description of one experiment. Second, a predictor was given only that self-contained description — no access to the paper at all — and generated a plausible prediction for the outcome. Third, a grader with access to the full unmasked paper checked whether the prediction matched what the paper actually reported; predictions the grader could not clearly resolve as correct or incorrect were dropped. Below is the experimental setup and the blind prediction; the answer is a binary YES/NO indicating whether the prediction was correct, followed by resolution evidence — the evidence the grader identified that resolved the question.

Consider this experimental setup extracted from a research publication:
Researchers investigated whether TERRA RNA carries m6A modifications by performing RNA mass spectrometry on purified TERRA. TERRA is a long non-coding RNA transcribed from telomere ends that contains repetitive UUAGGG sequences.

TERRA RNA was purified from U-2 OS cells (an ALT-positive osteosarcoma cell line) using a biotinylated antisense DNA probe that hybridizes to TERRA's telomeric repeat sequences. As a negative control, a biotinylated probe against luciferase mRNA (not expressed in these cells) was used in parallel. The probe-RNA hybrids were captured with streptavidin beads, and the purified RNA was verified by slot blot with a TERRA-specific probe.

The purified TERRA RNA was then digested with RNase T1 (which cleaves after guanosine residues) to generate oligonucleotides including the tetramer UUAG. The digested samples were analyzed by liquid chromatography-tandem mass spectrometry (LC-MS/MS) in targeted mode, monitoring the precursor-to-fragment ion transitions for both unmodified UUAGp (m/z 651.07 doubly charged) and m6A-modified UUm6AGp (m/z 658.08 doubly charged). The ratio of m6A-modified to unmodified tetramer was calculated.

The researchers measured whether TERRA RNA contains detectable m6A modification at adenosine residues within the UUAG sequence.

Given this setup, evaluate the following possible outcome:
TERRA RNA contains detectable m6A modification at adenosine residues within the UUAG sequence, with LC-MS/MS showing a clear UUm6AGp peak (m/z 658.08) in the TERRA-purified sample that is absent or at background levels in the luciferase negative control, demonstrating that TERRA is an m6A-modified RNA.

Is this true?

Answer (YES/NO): YES